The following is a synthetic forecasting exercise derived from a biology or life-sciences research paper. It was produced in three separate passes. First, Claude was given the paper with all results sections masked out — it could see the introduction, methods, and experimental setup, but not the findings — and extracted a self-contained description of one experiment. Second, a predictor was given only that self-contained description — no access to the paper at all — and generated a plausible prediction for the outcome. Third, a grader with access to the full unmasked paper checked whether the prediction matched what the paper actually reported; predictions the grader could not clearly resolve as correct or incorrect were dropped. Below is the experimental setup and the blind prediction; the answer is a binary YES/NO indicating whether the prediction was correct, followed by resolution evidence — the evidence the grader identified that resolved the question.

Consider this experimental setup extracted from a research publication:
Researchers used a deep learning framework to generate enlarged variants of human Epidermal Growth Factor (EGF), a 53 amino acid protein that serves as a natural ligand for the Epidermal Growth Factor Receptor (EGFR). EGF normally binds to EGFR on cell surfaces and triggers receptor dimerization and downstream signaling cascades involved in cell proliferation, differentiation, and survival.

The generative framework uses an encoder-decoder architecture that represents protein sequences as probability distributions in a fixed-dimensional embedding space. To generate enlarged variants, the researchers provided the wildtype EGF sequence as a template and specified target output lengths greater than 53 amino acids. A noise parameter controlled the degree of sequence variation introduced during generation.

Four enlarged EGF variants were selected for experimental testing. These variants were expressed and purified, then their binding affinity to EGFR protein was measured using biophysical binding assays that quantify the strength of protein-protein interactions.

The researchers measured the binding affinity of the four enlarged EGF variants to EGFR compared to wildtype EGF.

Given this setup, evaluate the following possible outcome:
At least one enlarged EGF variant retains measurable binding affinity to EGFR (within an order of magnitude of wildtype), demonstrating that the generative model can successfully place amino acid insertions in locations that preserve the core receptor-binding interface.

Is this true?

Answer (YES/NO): YES